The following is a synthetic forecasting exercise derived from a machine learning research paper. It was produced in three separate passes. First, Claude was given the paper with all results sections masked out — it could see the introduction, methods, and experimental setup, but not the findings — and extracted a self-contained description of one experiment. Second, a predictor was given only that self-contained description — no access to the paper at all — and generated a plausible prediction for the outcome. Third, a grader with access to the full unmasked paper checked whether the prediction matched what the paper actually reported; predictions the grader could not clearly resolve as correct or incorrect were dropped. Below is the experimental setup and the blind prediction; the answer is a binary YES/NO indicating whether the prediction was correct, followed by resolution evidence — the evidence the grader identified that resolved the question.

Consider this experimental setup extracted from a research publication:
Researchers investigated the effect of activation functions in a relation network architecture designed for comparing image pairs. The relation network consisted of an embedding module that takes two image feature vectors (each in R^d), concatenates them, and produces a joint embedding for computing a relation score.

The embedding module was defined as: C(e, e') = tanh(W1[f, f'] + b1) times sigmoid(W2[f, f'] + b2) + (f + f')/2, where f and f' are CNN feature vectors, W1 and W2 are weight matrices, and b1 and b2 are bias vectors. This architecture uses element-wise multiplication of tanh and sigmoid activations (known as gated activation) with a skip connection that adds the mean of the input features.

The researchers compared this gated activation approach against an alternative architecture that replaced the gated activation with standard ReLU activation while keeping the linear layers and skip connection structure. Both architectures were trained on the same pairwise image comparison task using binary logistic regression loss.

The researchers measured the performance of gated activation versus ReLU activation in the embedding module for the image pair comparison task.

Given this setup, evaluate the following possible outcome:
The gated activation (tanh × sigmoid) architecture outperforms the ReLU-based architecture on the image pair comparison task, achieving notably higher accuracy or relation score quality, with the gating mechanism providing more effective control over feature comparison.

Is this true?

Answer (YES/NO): YES